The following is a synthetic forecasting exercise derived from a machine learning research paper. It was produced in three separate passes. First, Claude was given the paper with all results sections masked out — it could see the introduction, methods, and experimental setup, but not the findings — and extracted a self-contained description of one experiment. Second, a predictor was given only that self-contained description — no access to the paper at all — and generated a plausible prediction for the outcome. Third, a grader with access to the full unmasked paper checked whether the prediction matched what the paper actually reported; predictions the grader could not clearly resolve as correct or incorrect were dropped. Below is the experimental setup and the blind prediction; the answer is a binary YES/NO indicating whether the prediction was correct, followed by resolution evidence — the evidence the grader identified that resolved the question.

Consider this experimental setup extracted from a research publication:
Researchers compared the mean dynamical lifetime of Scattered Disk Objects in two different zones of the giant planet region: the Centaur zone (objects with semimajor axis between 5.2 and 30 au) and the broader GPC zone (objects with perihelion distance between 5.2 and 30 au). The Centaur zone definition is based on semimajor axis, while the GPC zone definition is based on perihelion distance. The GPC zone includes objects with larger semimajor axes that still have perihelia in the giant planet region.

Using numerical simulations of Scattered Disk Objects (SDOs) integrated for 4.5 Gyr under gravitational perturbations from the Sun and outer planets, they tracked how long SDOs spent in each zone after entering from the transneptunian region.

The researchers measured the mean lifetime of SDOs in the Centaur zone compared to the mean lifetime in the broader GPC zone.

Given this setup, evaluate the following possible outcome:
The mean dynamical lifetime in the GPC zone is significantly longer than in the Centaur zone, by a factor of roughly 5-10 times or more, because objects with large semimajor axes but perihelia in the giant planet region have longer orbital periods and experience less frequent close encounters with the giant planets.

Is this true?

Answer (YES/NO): YES